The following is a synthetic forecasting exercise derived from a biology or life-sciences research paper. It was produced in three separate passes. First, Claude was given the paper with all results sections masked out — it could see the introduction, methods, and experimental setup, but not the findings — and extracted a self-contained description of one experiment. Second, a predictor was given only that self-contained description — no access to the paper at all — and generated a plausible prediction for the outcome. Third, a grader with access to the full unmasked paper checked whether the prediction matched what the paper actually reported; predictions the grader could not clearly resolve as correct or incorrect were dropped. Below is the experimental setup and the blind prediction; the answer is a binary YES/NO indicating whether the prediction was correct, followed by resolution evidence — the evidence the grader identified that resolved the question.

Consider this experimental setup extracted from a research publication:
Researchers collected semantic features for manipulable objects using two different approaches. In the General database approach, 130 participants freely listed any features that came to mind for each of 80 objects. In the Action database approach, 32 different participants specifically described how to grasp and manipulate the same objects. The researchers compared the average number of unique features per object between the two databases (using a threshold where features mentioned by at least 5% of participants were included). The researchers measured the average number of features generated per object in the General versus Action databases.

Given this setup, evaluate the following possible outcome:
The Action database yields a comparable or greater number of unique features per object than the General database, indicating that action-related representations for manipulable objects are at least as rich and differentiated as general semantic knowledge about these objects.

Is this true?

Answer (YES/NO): NO